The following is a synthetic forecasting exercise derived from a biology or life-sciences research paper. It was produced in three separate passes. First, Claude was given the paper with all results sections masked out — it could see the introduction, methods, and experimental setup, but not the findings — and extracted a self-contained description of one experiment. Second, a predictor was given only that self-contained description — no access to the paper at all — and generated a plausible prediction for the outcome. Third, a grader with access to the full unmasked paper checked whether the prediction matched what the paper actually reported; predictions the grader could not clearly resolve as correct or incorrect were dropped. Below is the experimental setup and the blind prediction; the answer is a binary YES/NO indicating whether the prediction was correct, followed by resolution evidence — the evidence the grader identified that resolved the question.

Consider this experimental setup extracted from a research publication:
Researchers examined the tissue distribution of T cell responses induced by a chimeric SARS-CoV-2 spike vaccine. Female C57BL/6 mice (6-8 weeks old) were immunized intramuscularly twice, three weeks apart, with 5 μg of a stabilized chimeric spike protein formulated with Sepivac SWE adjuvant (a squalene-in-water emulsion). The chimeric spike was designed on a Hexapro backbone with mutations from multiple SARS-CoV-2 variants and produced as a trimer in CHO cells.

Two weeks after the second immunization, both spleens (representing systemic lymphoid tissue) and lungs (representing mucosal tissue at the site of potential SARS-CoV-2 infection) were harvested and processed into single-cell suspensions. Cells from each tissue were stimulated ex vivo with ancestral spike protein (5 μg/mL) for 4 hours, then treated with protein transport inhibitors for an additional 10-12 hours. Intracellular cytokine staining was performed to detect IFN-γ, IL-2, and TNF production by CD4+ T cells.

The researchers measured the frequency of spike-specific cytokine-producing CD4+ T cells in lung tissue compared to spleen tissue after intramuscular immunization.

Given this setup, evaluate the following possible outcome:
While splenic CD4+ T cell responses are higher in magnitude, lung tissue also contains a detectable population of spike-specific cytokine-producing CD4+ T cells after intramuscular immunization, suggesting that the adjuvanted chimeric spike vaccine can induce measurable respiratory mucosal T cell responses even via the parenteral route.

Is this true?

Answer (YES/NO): YES